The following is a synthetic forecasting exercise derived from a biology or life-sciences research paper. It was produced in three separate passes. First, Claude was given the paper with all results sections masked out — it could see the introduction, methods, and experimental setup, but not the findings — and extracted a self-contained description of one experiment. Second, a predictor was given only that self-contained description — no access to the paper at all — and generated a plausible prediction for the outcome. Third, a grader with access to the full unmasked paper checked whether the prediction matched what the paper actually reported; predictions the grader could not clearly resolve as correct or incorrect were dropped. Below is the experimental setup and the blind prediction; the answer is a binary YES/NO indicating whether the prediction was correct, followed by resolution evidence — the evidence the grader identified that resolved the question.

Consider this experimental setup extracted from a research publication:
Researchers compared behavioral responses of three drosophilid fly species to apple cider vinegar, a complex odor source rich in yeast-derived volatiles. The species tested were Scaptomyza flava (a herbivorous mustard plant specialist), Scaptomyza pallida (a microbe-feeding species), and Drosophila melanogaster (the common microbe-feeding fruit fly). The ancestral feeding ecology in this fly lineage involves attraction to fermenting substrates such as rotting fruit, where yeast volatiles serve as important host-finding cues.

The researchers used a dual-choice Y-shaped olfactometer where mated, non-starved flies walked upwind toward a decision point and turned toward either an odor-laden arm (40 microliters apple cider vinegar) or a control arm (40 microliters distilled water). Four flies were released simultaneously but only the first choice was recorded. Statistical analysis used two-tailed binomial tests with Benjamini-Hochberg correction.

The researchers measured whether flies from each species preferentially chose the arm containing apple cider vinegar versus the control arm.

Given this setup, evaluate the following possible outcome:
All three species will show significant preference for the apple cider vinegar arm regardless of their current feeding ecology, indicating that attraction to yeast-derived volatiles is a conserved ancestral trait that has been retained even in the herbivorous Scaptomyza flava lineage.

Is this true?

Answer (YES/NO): NO